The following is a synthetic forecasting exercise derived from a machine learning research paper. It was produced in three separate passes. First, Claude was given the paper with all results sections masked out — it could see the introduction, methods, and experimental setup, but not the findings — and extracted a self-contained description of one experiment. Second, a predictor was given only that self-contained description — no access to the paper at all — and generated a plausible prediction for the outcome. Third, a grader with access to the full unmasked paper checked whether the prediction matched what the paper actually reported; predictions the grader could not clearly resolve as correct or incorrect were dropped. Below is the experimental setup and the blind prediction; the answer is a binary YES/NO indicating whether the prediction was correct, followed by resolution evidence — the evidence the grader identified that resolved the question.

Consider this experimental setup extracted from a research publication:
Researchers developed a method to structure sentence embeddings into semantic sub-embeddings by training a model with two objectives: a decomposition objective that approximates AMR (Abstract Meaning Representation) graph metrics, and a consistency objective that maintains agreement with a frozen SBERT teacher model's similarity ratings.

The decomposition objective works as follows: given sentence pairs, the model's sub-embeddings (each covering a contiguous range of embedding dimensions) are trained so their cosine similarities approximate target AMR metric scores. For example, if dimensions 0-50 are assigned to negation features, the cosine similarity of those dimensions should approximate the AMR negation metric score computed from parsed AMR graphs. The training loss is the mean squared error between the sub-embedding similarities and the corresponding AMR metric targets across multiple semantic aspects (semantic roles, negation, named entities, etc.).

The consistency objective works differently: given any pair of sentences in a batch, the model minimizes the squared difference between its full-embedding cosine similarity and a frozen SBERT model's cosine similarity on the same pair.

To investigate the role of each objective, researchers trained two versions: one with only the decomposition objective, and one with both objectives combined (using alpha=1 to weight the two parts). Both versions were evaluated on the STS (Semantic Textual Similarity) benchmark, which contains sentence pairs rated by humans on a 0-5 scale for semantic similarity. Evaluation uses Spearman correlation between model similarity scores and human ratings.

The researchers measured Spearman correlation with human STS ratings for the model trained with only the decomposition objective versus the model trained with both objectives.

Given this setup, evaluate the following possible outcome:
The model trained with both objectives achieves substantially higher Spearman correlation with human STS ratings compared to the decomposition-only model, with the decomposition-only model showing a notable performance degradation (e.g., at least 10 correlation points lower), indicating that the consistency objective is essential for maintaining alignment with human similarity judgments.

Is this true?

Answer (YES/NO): YES